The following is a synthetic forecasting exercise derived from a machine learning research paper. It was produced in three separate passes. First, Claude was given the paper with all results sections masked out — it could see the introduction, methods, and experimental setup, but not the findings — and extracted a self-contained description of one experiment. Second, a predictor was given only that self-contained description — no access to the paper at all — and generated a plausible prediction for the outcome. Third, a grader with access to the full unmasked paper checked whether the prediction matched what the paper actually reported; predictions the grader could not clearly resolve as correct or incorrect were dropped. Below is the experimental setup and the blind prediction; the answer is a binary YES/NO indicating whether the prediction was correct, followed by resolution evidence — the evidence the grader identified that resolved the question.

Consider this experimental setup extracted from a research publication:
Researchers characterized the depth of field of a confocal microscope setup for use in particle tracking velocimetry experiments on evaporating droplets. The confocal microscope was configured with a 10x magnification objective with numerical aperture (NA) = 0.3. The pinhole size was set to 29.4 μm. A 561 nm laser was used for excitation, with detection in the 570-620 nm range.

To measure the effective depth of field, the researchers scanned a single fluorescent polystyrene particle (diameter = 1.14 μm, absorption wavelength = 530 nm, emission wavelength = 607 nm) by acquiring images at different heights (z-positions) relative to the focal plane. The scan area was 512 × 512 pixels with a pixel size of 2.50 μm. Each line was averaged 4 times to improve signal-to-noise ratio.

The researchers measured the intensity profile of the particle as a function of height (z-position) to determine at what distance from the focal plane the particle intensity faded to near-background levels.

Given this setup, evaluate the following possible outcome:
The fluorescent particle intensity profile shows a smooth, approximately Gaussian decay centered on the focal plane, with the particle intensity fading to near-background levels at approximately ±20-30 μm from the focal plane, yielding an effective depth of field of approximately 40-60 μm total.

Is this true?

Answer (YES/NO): YES